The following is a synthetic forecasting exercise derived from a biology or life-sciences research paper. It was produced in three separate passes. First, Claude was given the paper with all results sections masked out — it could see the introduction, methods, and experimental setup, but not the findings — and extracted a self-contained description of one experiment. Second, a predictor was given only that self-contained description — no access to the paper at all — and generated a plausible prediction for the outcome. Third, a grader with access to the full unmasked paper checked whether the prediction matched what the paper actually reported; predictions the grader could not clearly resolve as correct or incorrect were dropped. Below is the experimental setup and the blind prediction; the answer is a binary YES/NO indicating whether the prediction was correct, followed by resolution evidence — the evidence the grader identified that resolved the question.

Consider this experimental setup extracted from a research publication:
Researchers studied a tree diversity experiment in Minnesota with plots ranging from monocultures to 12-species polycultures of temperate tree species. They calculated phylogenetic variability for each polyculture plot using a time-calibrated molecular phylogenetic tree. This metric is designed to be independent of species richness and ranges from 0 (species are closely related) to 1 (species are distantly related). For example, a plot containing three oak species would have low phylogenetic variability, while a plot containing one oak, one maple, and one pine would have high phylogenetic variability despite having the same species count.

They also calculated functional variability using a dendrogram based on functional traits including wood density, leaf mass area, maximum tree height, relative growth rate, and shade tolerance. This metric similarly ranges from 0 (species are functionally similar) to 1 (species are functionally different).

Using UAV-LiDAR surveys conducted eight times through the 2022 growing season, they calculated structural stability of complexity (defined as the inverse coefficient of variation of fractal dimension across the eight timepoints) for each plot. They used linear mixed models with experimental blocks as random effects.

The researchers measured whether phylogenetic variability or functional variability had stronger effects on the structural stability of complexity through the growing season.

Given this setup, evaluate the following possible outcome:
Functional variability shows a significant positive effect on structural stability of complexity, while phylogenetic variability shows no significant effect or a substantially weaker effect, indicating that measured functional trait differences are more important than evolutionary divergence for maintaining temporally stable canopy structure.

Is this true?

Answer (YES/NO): NO